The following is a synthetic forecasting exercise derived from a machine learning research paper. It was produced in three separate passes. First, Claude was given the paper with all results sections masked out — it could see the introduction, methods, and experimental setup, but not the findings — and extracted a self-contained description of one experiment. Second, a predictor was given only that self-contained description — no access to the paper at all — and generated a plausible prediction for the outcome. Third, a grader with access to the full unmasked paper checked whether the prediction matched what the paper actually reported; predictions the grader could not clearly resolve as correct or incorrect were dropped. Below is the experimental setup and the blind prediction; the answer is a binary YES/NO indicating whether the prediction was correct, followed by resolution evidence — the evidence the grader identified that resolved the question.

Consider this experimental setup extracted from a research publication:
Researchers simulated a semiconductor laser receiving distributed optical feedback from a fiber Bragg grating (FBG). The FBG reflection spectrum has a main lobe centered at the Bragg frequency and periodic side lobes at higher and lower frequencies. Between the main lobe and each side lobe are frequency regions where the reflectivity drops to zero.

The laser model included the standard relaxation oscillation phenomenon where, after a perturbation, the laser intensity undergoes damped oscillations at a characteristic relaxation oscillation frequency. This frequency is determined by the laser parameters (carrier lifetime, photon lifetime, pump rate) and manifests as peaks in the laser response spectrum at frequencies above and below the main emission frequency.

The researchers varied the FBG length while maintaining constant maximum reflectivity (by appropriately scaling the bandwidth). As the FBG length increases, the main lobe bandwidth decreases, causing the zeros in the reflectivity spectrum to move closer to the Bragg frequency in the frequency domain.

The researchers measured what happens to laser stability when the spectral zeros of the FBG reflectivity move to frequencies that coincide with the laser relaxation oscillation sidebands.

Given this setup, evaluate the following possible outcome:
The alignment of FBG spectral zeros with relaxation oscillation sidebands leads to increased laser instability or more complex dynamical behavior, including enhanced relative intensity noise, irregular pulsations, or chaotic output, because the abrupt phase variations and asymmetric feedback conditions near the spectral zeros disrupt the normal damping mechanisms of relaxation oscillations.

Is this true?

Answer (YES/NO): NO